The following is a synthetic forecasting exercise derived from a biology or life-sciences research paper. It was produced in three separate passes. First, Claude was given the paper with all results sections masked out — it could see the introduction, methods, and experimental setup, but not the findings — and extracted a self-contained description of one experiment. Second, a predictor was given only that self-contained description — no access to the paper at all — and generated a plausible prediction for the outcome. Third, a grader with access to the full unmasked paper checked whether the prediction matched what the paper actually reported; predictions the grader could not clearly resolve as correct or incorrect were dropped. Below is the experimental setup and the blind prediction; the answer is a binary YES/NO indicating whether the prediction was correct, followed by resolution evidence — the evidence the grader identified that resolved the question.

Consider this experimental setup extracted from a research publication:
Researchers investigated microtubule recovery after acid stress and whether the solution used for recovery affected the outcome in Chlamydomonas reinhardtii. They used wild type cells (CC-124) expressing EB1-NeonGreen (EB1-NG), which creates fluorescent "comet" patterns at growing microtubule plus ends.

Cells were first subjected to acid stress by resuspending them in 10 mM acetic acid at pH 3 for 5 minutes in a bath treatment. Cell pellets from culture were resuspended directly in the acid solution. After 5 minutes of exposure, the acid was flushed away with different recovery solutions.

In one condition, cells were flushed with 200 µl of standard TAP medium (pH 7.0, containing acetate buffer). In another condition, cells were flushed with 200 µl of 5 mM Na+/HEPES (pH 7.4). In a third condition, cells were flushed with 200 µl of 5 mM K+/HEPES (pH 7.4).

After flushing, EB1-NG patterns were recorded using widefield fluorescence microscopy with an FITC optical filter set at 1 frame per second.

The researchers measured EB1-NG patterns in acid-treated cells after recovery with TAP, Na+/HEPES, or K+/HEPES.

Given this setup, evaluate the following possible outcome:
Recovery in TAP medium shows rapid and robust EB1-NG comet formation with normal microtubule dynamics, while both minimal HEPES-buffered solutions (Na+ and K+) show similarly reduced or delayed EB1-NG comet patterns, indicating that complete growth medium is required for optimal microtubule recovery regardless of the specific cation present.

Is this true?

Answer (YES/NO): NO